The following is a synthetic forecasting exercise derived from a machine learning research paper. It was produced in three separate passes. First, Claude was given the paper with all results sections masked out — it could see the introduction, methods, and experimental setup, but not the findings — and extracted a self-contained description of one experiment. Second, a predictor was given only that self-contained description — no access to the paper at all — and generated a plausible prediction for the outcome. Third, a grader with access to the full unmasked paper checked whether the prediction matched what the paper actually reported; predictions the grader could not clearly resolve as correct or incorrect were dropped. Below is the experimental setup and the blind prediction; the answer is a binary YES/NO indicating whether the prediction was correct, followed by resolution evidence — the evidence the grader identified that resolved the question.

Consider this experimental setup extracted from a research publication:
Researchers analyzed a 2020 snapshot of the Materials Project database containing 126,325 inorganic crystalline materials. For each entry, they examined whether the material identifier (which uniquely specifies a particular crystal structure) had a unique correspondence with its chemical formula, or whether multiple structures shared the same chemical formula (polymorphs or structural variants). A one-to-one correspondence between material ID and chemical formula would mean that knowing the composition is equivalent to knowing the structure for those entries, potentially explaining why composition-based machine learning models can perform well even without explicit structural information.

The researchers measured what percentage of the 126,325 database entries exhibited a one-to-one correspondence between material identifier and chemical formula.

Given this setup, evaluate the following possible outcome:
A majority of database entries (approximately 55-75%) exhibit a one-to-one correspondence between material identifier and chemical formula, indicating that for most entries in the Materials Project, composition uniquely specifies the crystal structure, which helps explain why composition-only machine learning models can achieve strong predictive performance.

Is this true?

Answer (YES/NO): YES